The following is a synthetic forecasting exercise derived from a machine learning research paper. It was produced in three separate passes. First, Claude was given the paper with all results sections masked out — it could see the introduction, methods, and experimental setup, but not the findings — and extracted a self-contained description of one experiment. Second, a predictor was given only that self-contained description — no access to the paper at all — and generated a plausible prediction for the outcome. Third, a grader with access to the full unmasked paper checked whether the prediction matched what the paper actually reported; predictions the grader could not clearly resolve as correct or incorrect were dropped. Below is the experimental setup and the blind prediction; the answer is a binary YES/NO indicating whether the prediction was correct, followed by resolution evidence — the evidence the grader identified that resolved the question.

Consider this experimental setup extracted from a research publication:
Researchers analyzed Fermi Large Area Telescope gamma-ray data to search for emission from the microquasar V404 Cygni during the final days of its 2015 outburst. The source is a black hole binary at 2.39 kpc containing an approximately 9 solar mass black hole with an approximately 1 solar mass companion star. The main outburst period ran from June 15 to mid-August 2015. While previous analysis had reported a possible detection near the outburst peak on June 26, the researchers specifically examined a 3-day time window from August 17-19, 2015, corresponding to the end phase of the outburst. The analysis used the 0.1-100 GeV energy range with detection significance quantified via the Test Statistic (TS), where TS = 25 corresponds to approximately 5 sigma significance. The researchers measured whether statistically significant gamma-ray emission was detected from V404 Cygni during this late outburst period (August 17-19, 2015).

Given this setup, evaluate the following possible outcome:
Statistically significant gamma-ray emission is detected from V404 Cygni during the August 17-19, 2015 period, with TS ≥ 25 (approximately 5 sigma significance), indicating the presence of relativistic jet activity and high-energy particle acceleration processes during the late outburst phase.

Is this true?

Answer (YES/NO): NO